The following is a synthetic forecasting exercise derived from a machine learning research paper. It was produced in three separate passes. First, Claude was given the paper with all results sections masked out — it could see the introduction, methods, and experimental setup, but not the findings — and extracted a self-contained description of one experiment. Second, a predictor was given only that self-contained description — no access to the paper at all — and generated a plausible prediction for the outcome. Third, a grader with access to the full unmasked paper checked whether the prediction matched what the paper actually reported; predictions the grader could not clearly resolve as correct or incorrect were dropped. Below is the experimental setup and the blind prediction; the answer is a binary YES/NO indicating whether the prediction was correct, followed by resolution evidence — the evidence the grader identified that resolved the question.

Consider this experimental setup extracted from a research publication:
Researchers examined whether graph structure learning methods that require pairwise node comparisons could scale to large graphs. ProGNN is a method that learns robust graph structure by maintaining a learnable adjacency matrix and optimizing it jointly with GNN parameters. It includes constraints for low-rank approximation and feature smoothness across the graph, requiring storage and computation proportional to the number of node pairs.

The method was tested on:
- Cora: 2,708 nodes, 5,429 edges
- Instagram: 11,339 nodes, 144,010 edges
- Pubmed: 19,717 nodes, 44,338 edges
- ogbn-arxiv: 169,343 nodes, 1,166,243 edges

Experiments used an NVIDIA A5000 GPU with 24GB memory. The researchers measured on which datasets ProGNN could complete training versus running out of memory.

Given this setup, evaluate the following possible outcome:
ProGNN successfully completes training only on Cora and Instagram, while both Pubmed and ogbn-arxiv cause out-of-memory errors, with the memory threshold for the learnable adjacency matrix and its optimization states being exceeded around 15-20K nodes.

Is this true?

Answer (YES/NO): YES